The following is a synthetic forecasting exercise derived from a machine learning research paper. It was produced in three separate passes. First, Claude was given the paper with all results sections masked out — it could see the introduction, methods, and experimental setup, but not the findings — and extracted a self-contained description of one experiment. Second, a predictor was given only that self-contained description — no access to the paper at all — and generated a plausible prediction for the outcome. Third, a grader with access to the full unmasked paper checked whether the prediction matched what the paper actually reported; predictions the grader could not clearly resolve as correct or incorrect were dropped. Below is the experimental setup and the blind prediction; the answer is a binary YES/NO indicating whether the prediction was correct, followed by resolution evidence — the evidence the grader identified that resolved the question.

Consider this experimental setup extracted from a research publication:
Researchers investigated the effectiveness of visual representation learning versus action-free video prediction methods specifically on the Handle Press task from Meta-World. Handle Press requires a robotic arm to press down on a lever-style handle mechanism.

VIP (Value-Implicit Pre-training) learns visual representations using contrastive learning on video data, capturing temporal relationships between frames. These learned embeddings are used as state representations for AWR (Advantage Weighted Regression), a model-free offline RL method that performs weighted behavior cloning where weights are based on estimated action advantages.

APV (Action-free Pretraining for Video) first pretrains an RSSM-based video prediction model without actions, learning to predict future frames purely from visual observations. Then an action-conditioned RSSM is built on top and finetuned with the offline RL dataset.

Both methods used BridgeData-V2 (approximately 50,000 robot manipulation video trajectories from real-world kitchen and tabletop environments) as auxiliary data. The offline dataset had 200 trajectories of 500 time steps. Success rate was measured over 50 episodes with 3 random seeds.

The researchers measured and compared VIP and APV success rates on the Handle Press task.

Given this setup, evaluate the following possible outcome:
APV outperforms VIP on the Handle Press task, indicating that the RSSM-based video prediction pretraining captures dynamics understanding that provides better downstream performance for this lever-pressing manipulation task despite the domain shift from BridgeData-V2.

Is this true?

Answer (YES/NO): NO